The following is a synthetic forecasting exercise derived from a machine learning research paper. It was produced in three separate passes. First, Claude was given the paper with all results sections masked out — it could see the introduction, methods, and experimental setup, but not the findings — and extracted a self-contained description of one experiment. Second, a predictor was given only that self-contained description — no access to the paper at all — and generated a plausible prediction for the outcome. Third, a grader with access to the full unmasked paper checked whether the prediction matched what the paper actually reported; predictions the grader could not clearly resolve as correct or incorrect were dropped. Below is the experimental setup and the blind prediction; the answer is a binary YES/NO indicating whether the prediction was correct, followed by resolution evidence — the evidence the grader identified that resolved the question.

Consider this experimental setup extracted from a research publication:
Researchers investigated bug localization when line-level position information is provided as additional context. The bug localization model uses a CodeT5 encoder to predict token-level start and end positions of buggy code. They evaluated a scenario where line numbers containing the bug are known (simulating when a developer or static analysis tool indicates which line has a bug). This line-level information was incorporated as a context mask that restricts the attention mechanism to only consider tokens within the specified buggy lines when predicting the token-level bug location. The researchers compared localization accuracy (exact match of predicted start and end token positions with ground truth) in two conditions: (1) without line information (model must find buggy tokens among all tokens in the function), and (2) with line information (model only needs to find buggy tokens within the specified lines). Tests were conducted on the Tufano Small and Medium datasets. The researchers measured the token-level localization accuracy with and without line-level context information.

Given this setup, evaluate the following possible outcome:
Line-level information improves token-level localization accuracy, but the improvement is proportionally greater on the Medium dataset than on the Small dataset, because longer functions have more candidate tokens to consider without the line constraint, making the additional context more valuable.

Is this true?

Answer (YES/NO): YES